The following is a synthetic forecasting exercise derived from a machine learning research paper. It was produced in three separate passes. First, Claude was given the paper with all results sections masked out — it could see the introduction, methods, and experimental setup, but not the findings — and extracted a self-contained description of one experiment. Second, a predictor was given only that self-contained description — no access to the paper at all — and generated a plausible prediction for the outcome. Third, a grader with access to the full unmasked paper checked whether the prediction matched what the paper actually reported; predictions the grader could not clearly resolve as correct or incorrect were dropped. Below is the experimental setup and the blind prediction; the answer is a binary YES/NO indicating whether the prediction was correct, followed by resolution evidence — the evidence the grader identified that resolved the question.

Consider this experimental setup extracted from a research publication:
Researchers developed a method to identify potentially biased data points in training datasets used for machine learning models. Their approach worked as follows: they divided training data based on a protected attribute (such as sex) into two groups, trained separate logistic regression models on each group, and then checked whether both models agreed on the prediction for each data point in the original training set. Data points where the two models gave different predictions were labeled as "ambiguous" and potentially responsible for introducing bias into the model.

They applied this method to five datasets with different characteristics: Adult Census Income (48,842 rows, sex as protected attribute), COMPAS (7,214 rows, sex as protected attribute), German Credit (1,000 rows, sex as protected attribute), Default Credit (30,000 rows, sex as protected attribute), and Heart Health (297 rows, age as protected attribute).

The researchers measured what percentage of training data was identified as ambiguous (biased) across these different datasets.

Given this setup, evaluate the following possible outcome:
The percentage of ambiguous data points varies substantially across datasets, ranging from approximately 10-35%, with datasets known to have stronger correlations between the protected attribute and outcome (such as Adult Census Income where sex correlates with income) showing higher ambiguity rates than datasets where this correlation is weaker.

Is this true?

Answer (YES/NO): NO